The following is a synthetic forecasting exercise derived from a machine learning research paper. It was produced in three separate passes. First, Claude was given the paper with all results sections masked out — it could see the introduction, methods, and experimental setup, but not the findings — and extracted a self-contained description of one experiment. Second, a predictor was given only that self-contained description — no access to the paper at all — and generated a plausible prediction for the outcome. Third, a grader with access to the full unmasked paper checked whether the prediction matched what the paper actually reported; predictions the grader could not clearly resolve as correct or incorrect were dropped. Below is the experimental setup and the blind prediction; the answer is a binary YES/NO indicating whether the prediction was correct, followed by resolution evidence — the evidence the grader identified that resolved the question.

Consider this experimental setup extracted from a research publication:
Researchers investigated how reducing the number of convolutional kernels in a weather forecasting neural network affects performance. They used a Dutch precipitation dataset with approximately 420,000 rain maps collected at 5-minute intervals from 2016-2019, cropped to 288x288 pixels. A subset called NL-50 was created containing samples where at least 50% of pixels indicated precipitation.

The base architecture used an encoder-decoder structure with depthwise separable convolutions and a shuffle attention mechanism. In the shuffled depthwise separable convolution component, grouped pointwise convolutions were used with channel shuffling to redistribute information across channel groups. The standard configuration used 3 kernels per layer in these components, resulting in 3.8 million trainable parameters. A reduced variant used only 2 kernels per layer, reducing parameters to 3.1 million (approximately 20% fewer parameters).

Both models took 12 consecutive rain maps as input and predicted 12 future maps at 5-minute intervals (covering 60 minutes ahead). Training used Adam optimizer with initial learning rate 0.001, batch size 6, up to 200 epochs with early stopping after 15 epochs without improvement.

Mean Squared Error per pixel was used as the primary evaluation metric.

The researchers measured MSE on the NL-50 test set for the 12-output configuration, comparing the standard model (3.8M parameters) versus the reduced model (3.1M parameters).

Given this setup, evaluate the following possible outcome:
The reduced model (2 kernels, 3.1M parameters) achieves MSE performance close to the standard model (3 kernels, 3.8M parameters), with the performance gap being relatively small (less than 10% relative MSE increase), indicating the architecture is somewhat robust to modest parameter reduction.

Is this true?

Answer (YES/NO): YES